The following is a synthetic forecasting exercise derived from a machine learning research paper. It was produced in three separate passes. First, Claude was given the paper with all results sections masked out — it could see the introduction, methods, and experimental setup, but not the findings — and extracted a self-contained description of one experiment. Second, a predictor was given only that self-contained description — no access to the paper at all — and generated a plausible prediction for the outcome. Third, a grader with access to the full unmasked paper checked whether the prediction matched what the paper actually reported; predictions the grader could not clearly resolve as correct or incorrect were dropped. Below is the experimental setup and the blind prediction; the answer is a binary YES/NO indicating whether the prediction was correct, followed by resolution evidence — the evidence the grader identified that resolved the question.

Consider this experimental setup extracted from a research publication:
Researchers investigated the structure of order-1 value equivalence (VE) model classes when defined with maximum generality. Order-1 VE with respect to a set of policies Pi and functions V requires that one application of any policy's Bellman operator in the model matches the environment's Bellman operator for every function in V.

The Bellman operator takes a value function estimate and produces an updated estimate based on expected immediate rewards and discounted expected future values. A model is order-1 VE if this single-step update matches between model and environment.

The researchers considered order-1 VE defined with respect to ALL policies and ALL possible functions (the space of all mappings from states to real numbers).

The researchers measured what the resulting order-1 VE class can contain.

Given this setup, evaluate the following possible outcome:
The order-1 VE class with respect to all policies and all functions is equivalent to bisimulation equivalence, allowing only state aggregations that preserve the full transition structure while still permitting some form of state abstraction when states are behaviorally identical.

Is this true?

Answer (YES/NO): NO